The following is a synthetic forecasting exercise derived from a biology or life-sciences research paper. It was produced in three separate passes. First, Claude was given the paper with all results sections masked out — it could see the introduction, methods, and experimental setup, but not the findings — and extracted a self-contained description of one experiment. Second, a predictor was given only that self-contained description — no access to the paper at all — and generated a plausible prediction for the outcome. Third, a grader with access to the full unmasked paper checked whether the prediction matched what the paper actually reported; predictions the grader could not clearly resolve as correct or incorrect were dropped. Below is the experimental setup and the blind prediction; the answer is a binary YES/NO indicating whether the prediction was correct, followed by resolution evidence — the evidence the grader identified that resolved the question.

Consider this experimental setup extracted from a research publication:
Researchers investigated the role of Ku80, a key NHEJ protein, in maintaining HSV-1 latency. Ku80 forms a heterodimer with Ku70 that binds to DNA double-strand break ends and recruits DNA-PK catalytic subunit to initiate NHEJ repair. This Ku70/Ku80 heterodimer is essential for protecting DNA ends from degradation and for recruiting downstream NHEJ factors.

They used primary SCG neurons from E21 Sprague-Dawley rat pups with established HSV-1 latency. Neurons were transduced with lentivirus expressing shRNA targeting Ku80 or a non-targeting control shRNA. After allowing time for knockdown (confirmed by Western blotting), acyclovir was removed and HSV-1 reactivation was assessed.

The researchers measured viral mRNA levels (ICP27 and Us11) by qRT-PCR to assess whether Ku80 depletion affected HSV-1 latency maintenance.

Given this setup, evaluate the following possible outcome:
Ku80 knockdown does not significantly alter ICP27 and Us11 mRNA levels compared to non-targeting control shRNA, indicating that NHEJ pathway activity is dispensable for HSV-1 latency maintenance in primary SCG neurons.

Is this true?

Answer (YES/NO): NO